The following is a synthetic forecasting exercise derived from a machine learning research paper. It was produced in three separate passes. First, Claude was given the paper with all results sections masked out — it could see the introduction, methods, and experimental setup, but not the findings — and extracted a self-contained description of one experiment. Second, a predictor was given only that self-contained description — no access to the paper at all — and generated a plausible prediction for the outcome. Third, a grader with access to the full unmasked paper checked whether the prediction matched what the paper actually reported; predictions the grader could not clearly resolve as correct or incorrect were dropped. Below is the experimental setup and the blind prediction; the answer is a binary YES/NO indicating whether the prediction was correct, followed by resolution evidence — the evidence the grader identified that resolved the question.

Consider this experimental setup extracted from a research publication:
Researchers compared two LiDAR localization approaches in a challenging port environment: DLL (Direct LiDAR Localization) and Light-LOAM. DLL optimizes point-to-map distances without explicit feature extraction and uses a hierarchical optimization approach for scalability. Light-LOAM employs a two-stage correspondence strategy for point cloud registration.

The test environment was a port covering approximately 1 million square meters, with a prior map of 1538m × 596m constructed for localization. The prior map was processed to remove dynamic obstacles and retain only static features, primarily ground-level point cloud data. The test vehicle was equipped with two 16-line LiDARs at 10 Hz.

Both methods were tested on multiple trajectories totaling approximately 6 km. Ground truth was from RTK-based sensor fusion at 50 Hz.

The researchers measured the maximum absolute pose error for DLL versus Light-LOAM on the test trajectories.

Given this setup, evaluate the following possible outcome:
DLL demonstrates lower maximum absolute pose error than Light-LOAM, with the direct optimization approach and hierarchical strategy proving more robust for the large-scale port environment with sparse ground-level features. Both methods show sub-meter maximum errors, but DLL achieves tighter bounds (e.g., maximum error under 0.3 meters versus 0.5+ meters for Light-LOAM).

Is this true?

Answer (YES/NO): NO